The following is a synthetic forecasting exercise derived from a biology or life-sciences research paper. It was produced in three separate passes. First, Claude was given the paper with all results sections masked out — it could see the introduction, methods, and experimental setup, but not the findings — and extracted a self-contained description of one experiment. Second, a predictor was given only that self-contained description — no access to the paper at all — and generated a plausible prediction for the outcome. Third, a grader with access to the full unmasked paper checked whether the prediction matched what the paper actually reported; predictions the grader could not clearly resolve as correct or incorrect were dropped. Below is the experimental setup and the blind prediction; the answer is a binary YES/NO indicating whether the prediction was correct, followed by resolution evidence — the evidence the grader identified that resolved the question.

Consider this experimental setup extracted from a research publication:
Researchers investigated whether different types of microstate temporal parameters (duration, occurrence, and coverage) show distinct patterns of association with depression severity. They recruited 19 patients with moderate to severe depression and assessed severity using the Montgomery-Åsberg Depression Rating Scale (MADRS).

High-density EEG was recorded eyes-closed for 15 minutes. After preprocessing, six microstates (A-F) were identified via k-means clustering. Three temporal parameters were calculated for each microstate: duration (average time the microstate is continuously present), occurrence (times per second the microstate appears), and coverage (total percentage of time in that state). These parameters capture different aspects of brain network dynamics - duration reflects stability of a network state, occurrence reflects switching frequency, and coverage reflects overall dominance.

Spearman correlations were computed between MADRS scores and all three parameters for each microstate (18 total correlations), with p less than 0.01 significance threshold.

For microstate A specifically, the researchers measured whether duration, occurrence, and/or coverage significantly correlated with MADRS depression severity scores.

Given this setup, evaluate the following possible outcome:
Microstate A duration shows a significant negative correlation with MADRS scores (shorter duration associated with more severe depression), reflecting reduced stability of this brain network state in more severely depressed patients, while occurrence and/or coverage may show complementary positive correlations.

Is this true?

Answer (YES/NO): NO